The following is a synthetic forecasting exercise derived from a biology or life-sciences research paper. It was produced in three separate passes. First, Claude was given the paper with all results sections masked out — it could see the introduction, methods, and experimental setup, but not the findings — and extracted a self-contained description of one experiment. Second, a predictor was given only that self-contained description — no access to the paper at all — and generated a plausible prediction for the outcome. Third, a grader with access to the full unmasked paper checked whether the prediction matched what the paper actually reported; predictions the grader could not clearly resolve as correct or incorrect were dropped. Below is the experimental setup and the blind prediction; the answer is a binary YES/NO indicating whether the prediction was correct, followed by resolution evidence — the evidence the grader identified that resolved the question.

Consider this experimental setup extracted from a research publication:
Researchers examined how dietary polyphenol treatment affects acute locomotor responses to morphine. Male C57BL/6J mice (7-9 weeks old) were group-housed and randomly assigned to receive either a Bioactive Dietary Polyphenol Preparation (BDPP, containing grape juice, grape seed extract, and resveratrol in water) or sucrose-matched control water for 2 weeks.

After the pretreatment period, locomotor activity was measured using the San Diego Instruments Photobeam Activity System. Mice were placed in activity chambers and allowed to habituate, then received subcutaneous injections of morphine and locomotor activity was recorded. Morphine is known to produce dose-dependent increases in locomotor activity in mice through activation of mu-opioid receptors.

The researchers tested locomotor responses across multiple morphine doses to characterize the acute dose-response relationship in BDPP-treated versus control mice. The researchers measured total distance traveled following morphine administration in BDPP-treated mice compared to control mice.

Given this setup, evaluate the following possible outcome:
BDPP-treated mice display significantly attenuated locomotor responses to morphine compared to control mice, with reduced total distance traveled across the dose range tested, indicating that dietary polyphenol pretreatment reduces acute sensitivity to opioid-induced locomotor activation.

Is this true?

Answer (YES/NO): NO